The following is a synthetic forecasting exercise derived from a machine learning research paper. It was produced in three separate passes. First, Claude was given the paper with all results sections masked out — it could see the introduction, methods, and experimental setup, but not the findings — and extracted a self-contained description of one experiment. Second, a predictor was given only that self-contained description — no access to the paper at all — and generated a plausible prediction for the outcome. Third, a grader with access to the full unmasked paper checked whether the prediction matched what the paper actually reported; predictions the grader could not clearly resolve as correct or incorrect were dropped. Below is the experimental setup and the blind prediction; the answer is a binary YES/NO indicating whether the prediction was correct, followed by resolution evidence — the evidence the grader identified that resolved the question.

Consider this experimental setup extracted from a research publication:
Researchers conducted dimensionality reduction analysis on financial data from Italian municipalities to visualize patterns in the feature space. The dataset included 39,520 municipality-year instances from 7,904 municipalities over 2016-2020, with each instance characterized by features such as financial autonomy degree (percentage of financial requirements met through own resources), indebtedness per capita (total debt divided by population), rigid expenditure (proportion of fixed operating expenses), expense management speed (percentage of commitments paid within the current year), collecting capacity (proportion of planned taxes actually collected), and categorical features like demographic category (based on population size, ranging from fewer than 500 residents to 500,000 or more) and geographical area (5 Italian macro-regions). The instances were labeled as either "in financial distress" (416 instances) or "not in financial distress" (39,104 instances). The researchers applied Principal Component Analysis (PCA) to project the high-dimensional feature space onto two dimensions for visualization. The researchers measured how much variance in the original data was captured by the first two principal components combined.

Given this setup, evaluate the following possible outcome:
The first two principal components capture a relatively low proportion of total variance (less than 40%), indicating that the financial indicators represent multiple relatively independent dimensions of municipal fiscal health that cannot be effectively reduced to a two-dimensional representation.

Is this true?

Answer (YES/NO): NO